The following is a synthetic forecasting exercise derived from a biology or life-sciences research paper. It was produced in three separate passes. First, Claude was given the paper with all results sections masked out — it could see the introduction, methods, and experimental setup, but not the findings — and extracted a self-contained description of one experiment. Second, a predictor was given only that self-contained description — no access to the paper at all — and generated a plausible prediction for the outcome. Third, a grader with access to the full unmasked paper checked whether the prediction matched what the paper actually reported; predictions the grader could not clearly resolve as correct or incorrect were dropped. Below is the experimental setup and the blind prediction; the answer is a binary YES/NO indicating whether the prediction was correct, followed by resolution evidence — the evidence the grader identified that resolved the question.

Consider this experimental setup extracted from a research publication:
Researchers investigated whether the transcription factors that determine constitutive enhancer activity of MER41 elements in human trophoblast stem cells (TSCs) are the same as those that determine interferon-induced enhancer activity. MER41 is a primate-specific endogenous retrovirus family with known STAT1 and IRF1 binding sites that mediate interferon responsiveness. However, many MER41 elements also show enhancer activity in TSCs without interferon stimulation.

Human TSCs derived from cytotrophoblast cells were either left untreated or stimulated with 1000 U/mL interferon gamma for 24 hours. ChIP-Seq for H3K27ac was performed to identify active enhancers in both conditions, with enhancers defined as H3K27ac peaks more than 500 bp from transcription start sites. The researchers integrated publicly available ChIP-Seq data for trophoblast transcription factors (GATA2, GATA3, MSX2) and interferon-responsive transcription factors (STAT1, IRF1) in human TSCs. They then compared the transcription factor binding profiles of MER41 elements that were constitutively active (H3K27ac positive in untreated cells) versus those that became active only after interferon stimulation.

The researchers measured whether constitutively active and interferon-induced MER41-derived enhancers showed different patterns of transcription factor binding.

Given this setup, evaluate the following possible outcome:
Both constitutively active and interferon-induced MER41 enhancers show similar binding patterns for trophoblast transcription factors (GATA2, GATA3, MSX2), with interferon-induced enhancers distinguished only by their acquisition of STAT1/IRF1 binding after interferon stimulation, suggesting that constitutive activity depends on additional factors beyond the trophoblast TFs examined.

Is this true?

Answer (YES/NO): NO